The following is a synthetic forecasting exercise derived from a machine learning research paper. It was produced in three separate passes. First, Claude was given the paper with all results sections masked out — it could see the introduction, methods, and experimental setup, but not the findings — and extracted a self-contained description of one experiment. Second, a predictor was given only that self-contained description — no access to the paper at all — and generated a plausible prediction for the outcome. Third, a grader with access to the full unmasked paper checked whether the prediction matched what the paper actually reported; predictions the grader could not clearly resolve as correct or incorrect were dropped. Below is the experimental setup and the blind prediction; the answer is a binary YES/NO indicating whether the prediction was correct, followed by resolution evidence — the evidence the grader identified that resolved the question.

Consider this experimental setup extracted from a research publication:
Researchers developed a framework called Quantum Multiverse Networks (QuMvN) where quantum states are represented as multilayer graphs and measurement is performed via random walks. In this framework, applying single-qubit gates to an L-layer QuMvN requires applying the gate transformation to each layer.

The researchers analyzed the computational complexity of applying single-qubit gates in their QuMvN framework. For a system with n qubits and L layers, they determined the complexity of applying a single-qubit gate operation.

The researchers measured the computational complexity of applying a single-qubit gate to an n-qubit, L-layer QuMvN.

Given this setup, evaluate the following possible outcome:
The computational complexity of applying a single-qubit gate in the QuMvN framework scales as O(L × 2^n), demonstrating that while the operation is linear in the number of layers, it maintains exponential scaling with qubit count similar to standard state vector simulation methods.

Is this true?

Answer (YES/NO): NO